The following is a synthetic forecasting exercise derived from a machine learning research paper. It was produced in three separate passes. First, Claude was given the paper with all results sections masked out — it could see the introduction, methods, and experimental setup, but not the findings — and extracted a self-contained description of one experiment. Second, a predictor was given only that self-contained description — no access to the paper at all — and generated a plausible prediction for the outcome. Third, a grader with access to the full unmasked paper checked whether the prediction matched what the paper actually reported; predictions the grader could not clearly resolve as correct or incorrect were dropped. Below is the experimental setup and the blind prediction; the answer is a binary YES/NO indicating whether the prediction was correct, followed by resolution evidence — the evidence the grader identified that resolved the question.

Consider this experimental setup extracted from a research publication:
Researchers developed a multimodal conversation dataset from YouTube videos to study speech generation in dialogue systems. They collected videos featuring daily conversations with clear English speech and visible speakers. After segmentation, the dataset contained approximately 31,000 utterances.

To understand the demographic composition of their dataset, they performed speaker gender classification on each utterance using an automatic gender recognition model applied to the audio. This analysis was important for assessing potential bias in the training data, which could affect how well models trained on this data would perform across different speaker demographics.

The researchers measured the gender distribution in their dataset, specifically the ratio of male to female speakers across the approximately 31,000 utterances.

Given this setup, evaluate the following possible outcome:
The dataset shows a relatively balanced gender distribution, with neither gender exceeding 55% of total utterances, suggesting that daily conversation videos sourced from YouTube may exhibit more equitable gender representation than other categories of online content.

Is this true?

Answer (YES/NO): NO